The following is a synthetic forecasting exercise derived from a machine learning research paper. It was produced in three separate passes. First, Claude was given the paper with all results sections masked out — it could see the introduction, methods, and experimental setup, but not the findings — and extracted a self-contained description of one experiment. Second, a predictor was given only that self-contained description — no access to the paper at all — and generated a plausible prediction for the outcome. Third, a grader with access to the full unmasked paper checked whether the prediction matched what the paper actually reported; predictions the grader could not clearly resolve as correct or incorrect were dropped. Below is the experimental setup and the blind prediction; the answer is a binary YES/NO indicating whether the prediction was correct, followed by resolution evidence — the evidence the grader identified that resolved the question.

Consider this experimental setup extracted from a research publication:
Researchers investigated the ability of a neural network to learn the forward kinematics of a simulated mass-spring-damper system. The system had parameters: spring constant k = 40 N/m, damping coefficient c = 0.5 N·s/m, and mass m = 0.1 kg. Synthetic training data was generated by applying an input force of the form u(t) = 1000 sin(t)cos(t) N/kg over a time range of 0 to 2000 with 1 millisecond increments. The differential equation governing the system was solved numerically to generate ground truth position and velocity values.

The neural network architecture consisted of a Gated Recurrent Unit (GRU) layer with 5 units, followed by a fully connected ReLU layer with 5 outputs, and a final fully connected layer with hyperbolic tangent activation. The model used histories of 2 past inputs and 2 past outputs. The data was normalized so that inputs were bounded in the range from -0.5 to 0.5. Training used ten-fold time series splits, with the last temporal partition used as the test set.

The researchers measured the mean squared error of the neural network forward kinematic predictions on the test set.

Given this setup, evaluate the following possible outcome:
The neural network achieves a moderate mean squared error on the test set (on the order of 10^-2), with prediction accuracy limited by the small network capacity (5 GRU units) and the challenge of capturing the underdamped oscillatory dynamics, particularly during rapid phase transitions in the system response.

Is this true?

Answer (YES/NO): NO